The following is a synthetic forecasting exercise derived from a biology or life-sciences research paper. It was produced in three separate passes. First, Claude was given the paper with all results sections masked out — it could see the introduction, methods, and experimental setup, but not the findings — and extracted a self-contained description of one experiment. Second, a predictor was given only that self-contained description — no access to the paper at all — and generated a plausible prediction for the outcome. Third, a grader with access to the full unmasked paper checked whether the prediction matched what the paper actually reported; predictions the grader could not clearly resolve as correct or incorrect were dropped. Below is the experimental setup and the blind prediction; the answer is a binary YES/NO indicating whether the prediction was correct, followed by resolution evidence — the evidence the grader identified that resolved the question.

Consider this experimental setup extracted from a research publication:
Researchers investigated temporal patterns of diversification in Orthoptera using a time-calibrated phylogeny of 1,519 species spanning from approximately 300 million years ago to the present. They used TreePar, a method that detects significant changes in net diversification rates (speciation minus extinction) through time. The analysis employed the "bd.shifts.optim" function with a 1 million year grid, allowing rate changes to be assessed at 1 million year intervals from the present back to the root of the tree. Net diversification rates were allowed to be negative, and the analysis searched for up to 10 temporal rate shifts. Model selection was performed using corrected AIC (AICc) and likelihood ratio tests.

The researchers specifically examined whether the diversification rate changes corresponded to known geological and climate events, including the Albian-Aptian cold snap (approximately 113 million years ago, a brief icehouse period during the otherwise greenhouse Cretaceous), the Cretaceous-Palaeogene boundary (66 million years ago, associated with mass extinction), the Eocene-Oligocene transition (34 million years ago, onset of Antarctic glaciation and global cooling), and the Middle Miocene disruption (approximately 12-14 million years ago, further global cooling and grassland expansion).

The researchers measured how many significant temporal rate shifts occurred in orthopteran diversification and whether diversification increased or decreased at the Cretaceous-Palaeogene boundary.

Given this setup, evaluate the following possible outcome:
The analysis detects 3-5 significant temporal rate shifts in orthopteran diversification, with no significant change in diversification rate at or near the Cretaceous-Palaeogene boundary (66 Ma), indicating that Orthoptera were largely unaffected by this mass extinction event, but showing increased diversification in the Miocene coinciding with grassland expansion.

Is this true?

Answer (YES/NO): NO